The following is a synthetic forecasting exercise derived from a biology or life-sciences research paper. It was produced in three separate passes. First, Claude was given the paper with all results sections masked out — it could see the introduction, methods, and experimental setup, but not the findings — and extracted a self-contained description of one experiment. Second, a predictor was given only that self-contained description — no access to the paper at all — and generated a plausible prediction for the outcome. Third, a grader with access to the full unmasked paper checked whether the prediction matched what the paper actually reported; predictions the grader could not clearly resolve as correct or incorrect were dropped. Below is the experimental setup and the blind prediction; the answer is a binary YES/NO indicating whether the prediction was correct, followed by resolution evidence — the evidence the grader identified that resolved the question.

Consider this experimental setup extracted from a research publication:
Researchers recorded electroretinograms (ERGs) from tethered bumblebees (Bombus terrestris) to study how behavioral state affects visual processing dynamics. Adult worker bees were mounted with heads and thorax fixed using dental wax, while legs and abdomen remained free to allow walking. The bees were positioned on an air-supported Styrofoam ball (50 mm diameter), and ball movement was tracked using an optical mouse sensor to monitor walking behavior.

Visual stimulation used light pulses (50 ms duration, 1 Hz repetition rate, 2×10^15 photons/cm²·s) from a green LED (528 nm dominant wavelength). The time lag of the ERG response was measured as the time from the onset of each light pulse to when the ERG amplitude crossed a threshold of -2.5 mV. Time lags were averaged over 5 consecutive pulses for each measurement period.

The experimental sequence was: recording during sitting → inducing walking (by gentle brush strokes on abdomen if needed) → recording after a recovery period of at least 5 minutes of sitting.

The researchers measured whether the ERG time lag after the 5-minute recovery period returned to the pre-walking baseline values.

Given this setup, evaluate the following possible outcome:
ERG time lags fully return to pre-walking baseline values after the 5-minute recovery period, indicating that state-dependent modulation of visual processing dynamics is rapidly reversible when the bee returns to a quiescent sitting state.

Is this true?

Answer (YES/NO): YES